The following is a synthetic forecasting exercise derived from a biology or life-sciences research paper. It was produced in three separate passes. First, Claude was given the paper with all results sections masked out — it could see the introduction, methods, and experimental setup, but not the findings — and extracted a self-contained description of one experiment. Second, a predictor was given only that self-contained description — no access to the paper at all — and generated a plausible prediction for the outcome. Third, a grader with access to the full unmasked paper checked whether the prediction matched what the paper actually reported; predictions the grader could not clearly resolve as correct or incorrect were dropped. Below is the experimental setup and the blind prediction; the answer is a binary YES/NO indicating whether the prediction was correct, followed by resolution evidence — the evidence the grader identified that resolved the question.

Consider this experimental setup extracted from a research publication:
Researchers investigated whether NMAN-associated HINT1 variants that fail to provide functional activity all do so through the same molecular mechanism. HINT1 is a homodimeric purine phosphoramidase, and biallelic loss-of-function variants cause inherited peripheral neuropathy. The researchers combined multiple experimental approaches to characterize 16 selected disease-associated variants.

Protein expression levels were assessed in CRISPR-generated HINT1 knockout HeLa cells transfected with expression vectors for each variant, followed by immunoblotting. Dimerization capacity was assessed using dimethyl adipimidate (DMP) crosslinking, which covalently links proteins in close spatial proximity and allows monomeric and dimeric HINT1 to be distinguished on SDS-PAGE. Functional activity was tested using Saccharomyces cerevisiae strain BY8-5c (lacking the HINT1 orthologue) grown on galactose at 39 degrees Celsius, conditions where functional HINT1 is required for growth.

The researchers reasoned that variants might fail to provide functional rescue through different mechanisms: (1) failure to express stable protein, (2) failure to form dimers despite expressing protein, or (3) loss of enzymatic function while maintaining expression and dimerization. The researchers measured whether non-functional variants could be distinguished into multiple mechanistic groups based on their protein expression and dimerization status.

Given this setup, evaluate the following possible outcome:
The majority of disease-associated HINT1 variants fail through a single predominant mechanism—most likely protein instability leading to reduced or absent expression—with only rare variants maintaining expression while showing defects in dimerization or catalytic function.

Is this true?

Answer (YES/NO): NO